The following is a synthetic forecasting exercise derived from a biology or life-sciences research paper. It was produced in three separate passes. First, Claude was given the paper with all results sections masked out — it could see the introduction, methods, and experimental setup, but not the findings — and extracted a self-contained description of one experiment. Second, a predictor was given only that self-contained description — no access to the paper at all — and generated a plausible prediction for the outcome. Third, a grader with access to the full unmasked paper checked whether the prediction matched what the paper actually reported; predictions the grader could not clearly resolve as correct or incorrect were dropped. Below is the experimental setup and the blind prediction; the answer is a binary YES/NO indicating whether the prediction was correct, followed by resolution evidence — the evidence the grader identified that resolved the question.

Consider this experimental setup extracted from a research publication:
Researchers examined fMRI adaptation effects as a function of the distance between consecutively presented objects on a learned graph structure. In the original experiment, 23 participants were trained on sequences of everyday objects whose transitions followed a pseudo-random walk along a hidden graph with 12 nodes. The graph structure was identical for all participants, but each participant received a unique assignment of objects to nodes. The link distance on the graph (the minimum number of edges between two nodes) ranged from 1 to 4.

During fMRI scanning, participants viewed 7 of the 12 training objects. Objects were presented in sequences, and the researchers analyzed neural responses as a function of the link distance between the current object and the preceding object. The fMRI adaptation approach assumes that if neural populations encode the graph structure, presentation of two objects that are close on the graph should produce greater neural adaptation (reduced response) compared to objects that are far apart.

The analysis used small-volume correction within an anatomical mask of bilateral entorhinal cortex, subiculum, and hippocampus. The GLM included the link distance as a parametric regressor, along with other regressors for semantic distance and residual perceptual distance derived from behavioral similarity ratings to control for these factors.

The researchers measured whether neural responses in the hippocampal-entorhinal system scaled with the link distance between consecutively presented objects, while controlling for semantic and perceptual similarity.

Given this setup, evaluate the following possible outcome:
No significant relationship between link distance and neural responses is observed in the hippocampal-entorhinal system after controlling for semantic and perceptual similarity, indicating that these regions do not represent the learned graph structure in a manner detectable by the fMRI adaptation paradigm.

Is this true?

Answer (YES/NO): NO